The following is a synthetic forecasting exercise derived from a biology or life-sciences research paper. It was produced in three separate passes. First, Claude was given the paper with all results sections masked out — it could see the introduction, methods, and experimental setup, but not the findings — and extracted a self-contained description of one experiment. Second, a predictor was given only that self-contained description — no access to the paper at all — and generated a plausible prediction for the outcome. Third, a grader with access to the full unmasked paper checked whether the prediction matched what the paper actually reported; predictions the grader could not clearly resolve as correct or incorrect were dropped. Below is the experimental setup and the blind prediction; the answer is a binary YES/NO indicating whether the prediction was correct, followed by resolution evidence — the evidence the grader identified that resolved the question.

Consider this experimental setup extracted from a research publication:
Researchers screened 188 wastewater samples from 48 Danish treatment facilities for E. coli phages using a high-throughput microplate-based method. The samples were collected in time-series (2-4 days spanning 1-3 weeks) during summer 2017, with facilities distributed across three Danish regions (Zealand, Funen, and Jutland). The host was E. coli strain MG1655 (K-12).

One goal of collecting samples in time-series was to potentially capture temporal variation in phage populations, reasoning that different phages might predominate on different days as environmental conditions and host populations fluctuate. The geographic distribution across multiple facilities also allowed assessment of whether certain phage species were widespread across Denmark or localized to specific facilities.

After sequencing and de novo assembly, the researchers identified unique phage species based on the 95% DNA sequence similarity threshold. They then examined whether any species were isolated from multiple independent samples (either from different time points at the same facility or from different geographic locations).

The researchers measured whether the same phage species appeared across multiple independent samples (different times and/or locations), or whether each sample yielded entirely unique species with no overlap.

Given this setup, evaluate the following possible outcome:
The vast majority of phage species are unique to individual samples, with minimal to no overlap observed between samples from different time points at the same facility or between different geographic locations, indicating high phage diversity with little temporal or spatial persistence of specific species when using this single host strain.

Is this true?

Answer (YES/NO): NO